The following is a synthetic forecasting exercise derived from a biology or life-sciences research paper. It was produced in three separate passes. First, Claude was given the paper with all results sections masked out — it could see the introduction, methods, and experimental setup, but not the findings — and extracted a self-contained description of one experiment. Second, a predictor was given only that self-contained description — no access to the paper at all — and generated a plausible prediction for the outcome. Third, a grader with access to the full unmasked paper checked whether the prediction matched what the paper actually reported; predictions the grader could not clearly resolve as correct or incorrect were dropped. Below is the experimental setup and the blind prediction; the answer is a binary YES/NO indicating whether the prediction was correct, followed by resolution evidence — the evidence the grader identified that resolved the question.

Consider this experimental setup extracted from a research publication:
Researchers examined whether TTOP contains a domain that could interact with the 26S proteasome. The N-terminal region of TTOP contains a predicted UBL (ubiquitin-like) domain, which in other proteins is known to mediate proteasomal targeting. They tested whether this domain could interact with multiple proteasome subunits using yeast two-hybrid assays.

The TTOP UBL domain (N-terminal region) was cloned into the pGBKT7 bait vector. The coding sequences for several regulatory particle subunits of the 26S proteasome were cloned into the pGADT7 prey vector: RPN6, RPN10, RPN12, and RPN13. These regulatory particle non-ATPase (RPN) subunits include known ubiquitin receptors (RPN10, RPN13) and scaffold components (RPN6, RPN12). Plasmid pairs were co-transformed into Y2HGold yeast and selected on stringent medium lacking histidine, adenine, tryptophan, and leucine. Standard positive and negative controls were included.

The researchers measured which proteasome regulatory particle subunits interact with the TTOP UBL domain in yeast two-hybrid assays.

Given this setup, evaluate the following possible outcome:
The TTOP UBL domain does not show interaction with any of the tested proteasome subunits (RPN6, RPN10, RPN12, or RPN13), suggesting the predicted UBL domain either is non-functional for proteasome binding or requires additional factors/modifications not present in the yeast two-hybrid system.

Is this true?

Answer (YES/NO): NO